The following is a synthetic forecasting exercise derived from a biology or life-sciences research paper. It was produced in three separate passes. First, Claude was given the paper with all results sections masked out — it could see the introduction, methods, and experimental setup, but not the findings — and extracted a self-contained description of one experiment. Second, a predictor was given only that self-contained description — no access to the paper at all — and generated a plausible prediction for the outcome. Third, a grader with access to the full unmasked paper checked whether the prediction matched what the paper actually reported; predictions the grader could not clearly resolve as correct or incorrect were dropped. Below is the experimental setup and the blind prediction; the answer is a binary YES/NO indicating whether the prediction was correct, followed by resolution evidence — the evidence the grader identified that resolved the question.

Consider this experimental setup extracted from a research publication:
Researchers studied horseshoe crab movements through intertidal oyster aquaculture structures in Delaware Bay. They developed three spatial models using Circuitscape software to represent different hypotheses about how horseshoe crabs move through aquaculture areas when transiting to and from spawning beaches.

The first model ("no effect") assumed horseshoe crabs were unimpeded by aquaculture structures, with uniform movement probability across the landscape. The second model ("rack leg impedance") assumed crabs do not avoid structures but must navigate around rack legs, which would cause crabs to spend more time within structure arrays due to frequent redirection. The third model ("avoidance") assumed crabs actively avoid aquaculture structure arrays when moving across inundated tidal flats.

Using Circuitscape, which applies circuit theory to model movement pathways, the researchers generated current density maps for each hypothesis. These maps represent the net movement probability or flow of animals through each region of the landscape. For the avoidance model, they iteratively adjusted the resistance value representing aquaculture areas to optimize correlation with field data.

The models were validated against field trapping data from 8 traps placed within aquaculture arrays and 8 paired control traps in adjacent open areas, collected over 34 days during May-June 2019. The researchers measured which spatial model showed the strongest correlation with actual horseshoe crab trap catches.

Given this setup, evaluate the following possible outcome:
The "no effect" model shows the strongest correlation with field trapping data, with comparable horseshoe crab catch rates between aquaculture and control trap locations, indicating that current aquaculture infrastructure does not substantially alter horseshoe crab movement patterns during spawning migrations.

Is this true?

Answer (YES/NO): NO